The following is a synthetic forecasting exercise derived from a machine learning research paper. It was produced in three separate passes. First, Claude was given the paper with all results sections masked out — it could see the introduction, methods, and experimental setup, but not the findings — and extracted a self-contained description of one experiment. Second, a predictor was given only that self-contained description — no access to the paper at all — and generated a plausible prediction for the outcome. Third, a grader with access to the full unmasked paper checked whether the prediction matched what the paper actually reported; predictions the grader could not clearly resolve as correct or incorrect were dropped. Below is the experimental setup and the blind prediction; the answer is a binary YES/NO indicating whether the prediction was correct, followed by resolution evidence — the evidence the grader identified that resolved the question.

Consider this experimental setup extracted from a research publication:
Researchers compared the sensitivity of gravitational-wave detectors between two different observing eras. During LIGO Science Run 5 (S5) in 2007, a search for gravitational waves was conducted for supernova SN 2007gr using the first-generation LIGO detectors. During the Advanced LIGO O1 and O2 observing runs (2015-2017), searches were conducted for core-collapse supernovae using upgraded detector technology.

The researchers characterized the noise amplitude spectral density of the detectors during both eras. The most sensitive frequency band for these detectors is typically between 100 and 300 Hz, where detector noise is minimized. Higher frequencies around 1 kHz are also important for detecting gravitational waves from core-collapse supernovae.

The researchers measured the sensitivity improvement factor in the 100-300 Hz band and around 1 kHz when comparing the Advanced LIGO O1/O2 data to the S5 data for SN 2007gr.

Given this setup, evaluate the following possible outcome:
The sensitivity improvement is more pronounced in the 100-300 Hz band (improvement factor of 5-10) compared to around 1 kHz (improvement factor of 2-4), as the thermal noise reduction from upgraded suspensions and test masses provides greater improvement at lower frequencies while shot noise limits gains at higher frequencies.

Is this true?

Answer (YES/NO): NO